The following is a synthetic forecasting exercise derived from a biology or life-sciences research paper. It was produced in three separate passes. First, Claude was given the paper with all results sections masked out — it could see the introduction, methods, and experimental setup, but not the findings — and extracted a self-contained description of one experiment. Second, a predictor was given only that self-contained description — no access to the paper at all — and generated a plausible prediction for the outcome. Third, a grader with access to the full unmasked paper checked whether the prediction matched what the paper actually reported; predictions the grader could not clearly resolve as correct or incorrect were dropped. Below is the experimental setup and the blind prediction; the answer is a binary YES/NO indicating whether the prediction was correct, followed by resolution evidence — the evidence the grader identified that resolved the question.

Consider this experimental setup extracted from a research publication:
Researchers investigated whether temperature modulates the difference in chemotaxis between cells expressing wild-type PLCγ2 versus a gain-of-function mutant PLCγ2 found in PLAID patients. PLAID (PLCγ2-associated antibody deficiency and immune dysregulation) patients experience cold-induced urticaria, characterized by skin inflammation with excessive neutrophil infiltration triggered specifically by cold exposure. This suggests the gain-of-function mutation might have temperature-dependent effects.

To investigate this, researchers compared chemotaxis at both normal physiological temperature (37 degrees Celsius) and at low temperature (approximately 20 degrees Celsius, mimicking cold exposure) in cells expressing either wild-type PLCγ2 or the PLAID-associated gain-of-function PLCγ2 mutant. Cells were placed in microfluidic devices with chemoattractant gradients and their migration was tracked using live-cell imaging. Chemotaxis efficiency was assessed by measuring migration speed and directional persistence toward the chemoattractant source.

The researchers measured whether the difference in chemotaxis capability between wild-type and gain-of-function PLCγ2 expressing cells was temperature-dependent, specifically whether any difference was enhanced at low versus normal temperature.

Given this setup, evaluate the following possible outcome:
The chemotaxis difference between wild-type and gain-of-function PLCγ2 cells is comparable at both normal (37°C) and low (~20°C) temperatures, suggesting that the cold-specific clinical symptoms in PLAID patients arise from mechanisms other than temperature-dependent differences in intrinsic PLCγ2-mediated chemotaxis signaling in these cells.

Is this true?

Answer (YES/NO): NO